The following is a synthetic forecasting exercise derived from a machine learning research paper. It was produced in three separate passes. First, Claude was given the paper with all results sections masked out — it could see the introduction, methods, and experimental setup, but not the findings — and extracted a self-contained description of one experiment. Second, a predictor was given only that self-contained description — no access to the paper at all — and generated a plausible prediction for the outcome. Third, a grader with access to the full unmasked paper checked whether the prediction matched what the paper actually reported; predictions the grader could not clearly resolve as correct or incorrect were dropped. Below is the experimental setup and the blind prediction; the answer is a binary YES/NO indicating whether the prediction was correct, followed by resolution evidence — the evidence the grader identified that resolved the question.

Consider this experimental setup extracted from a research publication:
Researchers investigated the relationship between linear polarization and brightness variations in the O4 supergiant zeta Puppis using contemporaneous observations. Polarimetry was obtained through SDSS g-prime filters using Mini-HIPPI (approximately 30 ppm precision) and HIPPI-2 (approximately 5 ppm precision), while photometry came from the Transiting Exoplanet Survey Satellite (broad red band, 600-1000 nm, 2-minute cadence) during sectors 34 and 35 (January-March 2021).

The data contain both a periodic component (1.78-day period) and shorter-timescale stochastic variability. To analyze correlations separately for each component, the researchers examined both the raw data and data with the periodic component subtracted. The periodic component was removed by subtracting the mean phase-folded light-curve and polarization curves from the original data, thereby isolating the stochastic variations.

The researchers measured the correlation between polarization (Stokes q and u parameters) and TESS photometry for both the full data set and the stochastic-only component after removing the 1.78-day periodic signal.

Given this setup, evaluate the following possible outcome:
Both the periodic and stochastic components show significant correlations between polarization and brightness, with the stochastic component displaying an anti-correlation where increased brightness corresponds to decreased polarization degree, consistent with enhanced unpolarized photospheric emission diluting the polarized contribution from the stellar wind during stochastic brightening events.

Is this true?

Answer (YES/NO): NO